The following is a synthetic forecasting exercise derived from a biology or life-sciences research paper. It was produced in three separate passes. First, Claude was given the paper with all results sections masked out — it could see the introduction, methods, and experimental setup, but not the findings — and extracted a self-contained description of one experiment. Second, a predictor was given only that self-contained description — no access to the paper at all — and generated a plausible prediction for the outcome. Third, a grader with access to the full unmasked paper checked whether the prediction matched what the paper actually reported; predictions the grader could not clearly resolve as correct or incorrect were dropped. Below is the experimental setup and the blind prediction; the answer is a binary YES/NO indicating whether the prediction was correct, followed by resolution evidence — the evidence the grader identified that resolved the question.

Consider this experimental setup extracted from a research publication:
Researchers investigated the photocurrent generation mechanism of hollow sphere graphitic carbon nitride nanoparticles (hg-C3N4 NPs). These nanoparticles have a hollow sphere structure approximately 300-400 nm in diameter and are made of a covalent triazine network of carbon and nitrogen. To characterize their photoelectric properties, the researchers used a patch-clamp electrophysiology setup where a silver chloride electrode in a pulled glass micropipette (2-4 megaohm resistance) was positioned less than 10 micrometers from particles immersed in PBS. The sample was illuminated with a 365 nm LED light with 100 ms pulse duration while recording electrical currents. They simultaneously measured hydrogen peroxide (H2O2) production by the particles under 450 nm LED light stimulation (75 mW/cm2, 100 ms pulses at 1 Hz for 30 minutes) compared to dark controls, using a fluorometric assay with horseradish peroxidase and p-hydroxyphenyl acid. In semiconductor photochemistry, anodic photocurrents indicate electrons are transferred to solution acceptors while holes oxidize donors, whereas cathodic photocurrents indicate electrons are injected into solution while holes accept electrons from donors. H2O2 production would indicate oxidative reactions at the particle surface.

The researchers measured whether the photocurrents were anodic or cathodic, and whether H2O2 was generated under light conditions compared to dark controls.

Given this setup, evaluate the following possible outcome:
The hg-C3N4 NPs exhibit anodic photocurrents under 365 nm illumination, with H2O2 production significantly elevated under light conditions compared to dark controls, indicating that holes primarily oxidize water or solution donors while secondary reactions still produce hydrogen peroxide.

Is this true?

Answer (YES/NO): YES